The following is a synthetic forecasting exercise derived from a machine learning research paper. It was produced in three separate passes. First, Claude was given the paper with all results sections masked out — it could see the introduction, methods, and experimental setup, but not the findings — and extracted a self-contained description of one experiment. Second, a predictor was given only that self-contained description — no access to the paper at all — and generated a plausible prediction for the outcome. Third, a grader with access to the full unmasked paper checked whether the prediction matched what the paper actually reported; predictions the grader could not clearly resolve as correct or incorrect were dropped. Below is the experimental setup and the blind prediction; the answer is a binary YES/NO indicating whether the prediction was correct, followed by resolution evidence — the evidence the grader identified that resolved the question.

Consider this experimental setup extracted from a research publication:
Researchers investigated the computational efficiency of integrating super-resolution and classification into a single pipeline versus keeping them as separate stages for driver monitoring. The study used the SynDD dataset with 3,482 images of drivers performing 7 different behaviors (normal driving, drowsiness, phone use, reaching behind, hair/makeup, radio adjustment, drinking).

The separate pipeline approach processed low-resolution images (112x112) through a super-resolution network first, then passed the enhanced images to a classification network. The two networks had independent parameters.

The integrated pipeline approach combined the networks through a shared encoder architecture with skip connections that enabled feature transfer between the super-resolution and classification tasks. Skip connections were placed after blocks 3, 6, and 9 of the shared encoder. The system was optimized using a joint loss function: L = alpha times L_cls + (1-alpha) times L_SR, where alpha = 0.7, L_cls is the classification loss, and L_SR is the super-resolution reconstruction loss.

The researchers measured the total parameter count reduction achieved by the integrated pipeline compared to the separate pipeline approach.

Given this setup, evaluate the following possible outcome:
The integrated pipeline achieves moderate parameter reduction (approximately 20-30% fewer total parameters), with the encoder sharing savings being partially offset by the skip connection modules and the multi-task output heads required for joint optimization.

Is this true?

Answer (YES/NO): NO